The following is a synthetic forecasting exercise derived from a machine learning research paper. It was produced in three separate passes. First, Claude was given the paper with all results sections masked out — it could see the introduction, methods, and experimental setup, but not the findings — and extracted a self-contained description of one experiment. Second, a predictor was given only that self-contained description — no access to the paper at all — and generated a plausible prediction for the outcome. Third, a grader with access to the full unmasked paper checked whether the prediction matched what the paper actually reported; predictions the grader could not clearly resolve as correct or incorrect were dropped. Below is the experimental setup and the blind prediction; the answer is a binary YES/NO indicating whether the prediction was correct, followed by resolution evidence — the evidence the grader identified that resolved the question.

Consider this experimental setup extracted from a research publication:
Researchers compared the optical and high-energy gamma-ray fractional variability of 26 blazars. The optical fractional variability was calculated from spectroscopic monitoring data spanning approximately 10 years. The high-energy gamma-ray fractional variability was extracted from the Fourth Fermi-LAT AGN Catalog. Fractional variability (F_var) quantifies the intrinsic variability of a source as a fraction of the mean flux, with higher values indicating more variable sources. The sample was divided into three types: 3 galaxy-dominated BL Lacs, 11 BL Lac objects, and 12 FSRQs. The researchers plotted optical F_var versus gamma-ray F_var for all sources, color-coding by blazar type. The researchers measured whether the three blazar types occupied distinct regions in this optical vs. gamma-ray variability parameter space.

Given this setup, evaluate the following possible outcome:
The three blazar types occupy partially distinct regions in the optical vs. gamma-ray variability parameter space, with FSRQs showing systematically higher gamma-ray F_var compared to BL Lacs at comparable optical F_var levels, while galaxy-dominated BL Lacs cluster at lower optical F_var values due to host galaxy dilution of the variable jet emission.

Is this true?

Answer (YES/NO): YES